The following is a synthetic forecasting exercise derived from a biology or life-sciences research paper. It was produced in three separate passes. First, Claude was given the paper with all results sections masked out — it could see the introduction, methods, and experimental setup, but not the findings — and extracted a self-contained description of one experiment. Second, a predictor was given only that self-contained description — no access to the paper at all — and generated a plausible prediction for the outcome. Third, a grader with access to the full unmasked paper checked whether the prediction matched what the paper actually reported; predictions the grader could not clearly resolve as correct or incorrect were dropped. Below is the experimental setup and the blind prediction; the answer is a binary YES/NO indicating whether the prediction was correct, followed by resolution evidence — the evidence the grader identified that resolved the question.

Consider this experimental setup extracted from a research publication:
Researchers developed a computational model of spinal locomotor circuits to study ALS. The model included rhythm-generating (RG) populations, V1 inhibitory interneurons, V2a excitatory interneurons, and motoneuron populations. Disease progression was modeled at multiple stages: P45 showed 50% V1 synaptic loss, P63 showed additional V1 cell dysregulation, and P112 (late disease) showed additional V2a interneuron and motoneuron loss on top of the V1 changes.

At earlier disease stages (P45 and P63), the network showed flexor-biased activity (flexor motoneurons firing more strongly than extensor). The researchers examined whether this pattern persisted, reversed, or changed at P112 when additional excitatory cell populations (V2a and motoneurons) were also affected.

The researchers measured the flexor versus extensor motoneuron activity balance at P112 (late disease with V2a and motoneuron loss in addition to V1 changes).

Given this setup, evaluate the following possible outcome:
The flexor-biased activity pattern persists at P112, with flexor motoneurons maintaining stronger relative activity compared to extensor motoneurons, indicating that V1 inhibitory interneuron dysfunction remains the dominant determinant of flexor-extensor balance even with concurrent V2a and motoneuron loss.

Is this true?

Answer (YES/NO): YES